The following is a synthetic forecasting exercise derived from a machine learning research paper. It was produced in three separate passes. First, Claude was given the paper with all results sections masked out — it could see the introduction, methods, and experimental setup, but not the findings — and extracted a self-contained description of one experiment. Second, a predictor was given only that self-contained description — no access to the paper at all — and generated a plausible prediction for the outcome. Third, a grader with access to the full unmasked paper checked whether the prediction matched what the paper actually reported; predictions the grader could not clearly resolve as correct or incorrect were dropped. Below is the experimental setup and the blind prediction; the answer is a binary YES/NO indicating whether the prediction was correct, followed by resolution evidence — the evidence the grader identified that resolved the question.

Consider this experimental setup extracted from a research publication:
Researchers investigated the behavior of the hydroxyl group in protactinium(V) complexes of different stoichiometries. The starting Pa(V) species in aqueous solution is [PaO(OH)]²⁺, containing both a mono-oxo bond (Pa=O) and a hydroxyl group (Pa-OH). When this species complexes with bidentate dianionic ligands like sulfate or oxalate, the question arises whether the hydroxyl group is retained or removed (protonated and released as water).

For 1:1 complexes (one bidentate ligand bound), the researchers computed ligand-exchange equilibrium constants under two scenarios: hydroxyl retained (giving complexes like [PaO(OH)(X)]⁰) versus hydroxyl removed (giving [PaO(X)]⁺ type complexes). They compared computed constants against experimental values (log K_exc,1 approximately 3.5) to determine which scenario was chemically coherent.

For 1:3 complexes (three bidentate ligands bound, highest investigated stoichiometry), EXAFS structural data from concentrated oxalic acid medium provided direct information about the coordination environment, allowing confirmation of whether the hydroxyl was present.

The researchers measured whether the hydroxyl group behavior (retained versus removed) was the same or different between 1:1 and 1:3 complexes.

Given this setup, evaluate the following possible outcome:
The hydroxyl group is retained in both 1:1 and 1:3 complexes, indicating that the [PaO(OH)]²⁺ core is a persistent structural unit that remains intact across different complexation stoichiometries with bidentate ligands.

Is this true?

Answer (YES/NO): NO